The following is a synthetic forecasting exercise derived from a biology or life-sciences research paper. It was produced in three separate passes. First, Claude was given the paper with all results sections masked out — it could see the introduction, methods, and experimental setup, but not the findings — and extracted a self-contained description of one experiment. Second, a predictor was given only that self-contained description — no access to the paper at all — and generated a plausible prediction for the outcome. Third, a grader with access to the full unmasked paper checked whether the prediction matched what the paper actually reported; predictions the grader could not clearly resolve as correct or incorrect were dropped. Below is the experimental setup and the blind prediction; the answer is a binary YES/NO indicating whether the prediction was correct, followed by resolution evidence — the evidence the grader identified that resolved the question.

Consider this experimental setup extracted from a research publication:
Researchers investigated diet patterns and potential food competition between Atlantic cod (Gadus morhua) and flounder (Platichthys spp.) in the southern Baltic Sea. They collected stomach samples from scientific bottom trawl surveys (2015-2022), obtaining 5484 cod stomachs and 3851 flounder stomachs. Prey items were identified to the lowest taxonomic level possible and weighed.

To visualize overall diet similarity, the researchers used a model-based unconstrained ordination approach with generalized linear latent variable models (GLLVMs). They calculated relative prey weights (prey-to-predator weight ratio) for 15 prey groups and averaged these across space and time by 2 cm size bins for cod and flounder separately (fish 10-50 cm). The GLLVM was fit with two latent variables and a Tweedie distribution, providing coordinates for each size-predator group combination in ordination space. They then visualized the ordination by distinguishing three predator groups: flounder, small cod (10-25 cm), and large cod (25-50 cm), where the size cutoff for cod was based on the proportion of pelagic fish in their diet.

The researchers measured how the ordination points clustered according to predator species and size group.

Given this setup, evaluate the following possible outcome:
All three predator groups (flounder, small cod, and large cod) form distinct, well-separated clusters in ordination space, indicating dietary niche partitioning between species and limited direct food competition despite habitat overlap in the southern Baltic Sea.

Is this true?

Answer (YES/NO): YES